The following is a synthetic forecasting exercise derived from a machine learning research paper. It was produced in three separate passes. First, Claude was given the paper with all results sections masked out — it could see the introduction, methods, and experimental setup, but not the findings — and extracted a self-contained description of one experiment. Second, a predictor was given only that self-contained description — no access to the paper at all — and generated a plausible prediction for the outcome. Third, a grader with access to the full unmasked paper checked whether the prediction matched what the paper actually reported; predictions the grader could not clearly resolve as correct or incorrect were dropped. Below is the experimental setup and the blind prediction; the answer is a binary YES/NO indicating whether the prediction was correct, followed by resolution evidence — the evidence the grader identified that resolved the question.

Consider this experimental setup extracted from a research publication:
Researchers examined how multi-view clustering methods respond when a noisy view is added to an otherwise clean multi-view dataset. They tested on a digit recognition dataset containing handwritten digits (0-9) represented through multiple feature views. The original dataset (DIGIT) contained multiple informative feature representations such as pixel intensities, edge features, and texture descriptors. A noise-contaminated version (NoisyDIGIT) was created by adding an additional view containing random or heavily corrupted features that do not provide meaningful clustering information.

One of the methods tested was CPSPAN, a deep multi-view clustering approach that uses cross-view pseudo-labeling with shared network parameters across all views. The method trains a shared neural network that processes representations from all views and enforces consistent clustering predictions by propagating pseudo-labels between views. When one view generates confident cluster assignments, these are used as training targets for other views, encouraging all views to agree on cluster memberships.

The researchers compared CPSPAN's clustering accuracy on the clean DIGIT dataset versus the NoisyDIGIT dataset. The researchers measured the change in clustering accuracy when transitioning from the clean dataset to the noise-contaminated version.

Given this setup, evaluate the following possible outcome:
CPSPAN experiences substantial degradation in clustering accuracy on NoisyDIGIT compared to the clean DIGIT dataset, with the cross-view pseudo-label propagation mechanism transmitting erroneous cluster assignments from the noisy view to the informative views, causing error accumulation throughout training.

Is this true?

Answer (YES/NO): YES